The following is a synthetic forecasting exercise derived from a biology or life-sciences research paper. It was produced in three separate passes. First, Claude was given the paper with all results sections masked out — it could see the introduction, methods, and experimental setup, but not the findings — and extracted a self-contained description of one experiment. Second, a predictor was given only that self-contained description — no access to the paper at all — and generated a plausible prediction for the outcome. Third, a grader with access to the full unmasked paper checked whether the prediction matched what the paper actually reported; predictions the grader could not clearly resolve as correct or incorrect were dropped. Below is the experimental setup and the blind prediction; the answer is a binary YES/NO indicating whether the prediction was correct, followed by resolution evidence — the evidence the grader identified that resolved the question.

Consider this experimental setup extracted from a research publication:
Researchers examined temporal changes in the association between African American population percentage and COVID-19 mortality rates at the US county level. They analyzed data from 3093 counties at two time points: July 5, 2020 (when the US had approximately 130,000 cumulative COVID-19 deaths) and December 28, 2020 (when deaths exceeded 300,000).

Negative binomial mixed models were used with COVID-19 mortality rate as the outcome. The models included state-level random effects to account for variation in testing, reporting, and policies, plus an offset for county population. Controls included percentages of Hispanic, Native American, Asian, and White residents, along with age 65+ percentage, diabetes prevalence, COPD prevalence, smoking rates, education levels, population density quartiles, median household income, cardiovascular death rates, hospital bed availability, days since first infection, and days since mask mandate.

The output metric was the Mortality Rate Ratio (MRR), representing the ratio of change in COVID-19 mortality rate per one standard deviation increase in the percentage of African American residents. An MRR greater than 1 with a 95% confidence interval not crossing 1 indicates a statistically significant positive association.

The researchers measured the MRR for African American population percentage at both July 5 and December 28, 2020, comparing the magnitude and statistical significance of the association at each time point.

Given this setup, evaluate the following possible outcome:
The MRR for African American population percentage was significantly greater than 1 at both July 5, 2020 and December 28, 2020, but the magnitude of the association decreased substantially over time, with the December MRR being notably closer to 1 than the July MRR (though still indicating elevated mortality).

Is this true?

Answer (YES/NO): NO